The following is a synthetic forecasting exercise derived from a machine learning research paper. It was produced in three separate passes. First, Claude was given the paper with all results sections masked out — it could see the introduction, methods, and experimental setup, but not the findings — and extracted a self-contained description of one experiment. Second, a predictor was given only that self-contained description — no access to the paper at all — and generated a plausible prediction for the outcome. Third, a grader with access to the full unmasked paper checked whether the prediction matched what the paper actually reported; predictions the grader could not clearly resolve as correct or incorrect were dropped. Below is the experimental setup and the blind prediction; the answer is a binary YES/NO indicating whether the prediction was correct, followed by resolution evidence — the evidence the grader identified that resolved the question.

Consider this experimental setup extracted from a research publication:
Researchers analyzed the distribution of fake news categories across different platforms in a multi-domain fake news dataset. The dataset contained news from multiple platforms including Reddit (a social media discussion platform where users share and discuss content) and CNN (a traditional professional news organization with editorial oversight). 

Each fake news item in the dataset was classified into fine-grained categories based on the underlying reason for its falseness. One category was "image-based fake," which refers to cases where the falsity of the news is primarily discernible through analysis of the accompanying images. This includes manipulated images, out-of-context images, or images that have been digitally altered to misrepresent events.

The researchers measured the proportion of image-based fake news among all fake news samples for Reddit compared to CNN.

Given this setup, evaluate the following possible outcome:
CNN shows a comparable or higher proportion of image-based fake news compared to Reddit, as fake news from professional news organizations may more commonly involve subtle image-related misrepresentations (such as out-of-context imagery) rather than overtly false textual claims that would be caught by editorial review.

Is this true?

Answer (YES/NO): NO